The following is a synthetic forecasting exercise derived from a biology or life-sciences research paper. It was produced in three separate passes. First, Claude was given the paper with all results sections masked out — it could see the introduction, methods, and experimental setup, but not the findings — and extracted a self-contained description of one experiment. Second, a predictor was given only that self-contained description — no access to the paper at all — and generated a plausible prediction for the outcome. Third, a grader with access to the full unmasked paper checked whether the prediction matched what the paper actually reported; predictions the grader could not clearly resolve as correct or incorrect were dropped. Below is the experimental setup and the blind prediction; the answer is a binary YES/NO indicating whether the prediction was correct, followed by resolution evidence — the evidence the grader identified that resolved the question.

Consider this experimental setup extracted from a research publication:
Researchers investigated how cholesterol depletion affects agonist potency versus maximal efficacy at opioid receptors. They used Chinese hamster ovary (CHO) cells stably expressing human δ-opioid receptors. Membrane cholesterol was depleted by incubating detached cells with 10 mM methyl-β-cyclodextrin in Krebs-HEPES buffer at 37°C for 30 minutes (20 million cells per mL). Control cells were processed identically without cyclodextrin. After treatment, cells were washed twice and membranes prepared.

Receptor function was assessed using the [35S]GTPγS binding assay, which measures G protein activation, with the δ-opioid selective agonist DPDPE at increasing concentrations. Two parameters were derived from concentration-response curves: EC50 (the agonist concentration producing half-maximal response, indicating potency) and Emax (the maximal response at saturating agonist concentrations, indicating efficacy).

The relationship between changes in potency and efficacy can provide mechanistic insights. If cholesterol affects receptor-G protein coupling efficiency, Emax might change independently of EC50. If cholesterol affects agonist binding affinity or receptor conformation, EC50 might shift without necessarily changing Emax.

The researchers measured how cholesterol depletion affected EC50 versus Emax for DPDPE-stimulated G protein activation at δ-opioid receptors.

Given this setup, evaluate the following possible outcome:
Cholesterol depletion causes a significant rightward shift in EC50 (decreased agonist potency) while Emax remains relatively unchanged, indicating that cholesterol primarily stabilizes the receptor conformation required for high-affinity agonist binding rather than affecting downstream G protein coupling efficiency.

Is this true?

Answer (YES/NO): NO